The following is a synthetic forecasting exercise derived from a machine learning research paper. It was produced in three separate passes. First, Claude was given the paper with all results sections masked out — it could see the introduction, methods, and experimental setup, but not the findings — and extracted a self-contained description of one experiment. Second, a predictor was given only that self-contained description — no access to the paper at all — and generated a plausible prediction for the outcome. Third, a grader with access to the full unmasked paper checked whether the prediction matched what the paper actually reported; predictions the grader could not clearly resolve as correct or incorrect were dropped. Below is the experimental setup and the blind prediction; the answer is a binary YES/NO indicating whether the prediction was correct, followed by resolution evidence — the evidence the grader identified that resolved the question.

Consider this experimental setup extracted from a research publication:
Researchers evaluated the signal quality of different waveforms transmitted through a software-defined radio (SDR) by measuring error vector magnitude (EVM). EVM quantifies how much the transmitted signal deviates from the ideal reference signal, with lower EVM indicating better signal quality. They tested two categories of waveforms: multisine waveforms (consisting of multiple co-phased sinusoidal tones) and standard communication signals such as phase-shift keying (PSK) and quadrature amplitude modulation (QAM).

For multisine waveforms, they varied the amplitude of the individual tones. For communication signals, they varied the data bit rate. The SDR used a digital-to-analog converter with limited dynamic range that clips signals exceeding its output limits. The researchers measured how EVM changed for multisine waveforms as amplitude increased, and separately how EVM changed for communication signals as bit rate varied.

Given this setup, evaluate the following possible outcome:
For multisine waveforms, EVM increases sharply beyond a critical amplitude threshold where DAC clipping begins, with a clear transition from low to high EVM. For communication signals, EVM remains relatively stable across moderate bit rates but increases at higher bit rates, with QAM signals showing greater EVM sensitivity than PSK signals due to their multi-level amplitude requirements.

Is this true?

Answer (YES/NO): NO